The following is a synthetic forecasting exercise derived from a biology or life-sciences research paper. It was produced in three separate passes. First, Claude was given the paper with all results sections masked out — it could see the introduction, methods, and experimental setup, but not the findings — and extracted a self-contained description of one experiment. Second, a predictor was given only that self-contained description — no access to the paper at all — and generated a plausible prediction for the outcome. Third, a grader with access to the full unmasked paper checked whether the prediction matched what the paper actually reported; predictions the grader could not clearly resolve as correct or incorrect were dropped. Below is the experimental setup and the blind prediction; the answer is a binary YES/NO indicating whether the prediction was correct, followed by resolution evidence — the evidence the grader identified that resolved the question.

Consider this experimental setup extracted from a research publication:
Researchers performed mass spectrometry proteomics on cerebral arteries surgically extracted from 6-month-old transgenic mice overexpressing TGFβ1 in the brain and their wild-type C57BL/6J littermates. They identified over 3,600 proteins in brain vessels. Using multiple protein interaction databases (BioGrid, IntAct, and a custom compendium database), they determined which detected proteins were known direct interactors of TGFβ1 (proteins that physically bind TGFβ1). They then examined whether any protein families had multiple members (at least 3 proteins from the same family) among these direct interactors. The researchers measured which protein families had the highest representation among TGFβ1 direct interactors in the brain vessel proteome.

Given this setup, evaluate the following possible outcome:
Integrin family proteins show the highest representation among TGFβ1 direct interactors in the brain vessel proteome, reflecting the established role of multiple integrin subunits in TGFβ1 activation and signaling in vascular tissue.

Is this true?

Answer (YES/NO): NO